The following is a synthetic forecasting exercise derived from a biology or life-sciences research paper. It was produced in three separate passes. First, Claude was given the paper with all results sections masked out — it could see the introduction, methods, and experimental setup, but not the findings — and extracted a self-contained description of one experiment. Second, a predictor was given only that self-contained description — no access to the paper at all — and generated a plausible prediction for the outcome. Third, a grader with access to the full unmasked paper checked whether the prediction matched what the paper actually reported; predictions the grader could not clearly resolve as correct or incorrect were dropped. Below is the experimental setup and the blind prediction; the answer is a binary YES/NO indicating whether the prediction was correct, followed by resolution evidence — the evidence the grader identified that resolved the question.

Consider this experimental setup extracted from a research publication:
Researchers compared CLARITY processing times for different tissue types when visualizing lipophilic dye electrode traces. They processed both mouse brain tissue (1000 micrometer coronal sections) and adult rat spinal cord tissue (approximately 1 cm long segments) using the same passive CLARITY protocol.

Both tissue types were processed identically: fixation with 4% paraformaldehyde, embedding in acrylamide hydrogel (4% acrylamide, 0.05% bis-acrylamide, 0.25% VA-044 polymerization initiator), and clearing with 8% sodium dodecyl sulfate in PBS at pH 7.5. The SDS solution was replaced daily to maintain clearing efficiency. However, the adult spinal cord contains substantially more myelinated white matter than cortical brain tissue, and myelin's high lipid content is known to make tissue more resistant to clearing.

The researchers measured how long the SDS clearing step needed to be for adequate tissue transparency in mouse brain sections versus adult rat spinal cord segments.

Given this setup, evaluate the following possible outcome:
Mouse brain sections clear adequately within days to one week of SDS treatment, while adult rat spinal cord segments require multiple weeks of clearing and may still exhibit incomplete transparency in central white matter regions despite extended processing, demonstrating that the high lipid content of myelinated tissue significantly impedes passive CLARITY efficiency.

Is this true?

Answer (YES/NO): NO